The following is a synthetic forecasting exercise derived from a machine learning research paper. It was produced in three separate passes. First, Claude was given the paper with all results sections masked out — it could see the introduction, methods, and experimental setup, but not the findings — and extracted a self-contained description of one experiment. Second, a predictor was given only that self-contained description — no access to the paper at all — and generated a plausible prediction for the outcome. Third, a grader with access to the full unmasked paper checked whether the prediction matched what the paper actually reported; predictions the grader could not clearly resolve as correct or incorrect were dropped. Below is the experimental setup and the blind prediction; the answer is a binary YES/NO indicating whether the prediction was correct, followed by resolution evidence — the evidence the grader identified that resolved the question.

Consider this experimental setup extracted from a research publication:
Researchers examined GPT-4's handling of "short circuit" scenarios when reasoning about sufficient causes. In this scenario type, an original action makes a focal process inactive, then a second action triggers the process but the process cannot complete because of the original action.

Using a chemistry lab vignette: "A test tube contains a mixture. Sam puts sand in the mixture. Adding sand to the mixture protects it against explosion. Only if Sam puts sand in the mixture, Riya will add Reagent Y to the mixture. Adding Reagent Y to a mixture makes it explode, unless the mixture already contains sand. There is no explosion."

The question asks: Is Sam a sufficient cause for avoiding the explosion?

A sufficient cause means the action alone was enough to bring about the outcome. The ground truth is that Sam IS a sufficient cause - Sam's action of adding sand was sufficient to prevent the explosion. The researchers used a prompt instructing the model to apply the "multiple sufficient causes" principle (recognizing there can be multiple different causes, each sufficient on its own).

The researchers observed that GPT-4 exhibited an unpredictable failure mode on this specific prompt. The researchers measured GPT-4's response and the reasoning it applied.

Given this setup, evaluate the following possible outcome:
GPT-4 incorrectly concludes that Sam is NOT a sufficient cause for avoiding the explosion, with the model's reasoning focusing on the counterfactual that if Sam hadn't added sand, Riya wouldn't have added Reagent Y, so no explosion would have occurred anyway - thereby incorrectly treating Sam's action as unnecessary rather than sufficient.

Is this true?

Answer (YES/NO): YES